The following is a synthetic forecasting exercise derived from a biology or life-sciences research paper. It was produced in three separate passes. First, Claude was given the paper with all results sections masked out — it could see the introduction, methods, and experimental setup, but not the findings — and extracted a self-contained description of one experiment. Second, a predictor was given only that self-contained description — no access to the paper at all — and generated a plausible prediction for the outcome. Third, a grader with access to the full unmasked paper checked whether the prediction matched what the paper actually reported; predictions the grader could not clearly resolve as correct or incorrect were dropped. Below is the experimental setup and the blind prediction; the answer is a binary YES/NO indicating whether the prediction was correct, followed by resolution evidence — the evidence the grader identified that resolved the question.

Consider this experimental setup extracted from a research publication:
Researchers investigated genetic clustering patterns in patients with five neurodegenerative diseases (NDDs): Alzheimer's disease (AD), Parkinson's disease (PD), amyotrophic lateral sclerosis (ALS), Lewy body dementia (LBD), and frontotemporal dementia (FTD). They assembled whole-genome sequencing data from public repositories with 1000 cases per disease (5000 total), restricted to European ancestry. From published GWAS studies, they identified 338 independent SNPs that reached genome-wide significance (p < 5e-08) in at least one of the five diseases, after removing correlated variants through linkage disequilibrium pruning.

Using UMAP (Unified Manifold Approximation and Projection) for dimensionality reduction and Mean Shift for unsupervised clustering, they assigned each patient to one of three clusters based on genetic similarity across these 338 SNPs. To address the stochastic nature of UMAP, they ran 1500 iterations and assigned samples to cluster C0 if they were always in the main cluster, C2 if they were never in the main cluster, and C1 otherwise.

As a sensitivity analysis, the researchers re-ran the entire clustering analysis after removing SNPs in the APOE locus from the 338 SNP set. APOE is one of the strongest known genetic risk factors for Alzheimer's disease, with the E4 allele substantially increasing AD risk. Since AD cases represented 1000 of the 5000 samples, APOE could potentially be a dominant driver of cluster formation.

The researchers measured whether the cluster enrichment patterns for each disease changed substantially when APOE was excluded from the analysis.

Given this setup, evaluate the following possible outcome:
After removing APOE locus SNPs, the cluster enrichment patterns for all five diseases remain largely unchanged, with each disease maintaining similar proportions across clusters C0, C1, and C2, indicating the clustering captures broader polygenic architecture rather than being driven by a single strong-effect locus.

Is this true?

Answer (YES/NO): NO